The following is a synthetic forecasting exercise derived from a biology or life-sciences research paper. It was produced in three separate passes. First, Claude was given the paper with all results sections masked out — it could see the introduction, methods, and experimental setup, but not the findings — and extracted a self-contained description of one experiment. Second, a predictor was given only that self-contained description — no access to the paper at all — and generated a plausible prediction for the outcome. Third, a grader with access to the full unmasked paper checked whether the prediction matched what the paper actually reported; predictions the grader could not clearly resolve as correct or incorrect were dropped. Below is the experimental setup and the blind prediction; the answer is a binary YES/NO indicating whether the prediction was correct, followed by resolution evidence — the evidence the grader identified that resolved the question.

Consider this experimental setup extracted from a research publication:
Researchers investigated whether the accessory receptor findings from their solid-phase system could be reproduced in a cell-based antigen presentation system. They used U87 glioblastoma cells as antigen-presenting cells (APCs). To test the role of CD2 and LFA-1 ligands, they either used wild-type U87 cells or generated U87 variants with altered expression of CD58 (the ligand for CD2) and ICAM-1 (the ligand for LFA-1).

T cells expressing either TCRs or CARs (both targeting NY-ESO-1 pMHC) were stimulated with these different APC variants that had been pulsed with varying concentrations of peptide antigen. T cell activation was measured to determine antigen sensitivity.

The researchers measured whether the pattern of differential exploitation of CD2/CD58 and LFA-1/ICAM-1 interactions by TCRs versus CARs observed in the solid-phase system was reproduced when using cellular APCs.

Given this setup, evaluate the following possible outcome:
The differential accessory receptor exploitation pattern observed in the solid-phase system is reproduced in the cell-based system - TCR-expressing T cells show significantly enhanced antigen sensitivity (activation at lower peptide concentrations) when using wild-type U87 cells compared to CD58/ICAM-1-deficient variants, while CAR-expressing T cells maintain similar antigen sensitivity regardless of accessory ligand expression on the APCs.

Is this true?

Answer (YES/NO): YES